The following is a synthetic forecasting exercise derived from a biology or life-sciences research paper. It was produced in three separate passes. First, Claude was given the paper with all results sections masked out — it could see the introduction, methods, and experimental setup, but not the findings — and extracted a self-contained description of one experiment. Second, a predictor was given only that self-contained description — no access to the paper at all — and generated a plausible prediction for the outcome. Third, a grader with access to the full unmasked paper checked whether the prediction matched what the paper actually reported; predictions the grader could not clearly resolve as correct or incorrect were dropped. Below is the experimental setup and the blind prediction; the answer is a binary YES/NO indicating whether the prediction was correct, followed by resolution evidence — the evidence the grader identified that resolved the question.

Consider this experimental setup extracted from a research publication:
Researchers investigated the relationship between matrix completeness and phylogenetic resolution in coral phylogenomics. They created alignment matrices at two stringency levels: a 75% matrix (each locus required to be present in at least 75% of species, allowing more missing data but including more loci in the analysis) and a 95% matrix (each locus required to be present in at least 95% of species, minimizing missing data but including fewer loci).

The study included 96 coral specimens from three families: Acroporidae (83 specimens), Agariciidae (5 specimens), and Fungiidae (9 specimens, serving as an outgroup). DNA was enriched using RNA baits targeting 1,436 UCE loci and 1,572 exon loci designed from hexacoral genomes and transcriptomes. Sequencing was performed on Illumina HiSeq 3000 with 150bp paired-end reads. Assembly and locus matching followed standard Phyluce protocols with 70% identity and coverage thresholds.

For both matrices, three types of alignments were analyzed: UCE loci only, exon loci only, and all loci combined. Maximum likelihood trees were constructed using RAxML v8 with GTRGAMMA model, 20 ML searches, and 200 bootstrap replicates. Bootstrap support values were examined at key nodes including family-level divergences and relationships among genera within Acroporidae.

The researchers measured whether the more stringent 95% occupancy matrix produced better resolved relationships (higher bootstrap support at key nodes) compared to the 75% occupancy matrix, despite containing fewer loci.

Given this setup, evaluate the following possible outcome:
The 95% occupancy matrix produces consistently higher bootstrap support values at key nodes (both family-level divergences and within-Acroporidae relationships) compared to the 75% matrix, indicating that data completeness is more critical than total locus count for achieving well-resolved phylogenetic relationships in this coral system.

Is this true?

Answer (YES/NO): NO